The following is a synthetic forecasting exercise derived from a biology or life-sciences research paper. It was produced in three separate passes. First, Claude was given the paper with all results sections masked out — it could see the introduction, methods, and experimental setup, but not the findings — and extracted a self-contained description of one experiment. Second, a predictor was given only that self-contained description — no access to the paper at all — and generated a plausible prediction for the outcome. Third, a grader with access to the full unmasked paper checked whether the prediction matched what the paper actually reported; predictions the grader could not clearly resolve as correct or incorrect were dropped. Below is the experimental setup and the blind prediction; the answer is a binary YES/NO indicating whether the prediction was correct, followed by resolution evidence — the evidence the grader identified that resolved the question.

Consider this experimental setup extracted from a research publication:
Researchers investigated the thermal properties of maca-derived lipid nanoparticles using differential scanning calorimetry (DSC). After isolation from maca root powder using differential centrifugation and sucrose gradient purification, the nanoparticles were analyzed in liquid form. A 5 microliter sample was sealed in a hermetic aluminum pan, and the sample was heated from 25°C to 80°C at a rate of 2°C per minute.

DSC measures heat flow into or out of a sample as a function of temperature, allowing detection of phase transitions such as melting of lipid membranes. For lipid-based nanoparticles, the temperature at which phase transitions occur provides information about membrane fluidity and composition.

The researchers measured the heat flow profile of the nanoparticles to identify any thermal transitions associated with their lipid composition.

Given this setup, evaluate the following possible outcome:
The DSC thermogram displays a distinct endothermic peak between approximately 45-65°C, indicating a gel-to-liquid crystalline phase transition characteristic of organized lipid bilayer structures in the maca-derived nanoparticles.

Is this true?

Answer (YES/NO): NO